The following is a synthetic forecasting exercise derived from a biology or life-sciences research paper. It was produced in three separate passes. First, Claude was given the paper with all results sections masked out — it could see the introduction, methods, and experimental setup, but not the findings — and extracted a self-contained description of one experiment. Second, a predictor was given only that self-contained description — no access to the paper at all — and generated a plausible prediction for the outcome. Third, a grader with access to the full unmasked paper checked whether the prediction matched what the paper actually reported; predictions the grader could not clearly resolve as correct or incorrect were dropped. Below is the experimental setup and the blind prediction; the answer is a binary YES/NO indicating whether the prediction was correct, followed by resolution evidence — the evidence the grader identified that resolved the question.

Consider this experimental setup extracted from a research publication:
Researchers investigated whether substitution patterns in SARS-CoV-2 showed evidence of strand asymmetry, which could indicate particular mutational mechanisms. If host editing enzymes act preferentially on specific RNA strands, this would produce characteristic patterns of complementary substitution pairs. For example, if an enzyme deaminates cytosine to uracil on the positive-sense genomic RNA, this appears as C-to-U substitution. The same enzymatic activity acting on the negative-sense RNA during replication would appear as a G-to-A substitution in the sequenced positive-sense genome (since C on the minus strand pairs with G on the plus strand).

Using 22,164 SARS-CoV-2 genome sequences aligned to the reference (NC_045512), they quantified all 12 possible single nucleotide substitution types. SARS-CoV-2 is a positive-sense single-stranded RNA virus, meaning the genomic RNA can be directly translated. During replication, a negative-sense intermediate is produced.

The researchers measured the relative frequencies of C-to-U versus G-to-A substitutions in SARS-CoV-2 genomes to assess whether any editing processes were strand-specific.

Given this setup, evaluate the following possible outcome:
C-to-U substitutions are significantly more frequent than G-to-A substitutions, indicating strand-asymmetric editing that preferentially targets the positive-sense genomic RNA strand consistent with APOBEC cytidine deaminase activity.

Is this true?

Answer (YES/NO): YES